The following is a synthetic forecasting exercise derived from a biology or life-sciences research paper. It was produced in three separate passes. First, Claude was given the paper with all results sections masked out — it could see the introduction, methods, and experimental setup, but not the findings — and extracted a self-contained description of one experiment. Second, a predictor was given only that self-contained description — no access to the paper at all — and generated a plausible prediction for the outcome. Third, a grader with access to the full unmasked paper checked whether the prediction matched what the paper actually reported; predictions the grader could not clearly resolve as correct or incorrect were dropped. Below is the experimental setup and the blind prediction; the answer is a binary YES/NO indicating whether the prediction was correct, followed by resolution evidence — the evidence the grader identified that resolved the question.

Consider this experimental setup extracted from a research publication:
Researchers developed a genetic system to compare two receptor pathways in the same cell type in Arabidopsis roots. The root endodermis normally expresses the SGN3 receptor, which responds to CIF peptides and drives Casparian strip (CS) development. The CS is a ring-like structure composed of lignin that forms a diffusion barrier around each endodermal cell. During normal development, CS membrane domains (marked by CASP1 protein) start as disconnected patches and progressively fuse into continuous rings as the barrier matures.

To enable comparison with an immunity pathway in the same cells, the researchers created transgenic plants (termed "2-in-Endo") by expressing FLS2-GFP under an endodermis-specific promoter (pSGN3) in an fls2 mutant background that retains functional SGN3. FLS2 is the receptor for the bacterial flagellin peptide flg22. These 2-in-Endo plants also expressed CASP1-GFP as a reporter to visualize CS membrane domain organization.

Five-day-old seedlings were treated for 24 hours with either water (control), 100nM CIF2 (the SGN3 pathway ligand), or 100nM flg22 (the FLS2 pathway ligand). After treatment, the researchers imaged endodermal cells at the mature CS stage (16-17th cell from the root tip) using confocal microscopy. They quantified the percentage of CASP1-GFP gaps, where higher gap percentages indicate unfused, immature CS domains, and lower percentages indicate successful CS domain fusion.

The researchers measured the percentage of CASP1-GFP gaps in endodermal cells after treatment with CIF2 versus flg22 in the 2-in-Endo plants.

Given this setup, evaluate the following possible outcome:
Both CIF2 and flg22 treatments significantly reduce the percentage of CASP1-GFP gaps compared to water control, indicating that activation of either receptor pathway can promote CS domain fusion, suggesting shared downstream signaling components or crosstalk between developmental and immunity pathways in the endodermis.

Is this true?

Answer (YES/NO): NO